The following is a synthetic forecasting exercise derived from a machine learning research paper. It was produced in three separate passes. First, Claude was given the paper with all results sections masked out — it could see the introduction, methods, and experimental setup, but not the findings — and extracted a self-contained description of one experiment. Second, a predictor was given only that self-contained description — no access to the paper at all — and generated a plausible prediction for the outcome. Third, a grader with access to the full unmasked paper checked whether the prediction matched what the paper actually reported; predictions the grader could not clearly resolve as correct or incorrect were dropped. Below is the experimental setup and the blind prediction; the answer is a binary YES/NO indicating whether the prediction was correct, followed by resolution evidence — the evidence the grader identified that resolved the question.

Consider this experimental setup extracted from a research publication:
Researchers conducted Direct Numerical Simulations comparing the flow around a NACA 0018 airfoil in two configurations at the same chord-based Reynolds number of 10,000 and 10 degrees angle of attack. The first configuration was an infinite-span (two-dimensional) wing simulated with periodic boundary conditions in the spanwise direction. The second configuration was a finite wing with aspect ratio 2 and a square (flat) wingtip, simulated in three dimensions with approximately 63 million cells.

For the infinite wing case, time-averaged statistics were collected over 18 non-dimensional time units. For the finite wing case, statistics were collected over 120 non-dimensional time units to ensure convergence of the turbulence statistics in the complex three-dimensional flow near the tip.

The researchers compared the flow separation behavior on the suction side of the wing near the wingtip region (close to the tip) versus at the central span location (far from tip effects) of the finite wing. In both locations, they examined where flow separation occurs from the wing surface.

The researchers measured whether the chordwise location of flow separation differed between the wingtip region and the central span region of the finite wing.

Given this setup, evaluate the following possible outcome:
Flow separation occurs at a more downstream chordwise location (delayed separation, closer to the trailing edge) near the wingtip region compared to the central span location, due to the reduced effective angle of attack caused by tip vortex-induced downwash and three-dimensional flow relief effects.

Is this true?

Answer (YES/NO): YES